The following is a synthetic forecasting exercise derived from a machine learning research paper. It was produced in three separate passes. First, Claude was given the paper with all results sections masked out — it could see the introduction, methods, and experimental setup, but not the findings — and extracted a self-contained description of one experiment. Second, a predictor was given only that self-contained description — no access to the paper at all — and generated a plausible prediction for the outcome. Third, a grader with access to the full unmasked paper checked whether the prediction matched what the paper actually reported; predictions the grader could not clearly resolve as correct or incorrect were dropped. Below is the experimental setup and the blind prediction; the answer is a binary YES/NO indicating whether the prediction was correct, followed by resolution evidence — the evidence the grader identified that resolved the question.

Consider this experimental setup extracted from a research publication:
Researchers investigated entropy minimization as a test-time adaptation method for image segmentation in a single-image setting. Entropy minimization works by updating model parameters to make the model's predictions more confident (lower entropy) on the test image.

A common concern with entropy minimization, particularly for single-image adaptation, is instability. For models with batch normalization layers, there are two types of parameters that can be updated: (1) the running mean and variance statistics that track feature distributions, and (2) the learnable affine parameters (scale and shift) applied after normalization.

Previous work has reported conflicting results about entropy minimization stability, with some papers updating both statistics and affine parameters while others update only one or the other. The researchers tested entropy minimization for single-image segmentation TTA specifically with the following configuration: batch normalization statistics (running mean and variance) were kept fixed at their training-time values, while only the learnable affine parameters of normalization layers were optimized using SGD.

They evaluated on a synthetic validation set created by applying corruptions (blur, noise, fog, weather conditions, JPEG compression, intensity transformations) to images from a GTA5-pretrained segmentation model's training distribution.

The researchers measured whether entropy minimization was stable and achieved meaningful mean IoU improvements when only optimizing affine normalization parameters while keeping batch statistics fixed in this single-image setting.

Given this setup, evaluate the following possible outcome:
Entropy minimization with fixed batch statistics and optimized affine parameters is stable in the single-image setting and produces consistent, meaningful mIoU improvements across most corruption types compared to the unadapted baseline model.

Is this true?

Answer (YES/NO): NO